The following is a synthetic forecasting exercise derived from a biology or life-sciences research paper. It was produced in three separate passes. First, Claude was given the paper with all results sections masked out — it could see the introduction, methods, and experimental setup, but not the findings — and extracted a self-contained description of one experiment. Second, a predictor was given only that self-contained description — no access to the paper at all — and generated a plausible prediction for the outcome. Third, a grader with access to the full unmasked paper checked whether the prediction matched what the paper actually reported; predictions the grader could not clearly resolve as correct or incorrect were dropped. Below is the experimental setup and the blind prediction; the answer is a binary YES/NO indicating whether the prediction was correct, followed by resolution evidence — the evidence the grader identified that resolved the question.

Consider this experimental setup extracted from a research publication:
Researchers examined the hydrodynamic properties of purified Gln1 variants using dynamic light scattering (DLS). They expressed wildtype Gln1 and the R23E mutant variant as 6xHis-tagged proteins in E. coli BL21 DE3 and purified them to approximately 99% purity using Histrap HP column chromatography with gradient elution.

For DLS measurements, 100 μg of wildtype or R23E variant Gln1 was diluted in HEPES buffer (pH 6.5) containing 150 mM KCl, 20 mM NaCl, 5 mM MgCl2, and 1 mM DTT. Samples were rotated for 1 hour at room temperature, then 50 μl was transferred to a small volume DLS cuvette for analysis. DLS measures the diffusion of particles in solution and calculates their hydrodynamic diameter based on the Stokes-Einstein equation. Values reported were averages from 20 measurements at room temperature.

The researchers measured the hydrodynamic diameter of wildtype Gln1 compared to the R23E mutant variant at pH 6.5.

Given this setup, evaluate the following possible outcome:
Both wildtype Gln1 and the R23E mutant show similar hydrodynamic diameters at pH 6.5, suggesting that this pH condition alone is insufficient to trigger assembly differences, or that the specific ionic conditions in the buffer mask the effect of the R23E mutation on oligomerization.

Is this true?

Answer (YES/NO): NO